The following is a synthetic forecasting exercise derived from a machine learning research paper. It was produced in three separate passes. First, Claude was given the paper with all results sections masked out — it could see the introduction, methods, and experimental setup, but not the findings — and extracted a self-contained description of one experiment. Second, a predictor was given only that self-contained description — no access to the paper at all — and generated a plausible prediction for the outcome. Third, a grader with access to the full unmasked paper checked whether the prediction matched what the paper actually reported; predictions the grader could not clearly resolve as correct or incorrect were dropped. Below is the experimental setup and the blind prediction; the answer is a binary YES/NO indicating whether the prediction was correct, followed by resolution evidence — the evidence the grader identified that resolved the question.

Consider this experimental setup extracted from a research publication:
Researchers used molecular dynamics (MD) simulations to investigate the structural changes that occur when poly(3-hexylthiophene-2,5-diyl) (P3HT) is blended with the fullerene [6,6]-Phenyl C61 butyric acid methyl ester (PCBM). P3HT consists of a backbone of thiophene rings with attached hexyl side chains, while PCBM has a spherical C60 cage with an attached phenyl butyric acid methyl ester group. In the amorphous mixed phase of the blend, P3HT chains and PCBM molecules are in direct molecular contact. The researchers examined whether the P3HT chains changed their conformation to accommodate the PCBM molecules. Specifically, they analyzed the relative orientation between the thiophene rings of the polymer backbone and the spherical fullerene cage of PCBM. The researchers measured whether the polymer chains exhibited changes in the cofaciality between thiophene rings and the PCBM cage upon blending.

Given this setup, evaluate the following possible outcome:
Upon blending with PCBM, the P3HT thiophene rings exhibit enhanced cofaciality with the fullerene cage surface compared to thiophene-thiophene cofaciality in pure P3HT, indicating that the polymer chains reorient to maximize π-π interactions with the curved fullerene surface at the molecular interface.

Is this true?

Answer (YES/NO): YES